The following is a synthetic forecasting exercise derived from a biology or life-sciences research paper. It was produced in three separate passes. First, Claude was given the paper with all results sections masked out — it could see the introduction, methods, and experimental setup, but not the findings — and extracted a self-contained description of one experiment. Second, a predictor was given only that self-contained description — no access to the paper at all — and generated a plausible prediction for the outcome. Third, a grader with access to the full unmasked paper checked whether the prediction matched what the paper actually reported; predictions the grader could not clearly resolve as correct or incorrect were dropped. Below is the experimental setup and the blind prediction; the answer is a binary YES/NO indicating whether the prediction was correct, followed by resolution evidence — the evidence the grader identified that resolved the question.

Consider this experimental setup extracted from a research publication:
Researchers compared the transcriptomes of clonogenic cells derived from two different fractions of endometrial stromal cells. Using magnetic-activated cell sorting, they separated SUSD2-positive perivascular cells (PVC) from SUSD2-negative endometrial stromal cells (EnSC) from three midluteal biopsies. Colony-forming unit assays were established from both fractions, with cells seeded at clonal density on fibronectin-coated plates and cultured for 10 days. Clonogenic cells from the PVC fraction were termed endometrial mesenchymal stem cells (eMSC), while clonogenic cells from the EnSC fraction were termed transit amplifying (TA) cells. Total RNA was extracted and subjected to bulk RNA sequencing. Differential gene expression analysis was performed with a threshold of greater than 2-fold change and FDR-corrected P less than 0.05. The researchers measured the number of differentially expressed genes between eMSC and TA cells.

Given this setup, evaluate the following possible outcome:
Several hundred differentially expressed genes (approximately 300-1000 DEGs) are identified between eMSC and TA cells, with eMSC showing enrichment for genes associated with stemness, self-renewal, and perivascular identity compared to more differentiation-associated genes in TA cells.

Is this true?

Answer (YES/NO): NO